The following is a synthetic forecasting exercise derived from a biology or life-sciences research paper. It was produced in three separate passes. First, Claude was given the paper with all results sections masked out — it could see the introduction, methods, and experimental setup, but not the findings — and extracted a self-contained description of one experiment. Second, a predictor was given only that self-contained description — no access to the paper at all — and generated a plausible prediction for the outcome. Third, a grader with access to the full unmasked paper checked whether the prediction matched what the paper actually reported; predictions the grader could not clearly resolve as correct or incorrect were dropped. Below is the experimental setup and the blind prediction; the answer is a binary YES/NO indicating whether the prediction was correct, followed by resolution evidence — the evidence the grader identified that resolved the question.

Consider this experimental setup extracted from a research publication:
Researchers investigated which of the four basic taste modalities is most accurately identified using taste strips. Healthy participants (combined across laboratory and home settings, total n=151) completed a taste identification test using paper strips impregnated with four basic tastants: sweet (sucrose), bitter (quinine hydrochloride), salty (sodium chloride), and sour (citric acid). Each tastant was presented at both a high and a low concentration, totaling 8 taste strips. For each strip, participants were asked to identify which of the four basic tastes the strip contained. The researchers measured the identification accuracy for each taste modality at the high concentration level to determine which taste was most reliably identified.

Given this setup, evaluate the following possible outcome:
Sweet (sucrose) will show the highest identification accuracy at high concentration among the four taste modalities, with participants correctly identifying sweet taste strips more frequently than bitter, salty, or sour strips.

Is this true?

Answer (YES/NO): NO